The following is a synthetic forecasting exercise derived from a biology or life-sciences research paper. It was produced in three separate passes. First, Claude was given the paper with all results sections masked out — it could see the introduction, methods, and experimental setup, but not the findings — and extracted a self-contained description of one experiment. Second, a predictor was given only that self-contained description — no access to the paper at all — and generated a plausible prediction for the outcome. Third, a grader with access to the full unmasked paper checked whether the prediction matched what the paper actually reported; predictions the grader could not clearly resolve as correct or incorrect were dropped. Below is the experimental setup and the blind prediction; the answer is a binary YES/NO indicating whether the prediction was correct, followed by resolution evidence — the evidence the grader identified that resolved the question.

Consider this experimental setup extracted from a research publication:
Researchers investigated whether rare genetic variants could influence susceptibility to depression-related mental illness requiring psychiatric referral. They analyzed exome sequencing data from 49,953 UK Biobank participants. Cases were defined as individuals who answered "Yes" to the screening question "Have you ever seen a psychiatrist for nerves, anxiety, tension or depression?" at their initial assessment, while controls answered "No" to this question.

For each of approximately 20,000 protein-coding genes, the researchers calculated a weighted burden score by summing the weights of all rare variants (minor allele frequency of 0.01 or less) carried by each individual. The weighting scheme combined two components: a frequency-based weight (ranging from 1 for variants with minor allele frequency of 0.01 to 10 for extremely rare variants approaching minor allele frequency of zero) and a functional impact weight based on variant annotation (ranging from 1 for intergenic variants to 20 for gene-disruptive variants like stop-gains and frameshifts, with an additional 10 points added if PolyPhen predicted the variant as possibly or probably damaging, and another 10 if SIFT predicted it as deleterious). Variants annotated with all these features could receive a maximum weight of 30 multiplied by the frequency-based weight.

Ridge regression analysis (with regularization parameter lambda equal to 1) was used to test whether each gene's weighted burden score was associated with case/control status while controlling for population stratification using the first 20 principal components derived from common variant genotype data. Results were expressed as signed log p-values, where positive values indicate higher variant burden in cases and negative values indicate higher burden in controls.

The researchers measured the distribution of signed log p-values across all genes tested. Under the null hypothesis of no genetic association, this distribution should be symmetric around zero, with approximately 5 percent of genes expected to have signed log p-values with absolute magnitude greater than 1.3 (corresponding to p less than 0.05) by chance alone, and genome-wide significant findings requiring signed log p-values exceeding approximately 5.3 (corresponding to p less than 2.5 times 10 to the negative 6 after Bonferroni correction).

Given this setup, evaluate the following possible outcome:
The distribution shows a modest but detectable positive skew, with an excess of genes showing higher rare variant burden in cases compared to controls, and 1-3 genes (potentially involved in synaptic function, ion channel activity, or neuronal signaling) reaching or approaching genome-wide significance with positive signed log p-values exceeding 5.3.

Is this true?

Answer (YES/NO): NO